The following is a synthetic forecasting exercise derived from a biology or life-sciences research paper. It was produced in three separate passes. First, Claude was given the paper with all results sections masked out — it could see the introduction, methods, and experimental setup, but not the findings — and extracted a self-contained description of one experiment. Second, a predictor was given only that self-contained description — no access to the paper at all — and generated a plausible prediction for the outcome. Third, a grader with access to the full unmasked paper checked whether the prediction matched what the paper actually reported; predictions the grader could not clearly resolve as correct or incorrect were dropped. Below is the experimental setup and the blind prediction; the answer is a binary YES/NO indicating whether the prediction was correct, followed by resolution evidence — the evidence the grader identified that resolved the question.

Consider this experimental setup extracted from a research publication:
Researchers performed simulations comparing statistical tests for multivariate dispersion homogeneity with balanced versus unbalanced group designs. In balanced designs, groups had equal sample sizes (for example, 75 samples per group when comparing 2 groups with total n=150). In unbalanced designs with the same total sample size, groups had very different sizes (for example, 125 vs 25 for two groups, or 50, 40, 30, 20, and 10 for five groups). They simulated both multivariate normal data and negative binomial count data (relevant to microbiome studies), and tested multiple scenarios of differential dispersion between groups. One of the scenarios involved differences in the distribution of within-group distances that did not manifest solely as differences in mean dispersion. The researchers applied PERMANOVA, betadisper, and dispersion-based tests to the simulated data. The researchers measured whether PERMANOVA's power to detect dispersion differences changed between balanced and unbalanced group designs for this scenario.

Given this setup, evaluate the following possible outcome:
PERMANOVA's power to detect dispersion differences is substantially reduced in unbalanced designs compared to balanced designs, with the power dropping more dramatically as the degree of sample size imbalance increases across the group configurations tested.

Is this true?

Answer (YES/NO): NO